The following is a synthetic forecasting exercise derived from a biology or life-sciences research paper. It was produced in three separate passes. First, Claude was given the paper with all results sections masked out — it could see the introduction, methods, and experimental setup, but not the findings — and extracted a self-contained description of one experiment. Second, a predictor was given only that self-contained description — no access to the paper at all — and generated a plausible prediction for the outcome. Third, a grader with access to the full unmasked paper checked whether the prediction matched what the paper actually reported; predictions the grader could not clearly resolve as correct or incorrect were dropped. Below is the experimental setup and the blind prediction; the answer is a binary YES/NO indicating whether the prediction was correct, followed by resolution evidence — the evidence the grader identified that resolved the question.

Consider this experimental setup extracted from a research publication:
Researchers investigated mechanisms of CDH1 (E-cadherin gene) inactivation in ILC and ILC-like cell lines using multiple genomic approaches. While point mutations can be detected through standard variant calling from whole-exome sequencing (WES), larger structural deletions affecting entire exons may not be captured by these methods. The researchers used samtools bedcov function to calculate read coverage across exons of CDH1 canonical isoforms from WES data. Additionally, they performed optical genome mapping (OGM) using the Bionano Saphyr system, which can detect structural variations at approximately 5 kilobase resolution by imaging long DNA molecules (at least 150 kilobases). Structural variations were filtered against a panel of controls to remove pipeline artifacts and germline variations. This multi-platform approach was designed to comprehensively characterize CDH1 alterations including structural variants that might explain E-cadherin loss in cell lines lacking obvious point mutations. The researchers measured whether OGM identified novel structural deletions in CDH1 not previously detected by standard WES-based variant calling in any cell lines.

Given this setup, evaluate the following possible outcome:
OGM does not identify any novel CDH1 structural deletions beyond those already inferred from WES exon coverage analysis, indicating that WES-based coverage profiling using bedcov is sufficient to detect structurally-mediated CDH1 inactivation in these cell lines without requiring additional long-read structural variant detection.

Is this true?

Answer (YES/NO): NO